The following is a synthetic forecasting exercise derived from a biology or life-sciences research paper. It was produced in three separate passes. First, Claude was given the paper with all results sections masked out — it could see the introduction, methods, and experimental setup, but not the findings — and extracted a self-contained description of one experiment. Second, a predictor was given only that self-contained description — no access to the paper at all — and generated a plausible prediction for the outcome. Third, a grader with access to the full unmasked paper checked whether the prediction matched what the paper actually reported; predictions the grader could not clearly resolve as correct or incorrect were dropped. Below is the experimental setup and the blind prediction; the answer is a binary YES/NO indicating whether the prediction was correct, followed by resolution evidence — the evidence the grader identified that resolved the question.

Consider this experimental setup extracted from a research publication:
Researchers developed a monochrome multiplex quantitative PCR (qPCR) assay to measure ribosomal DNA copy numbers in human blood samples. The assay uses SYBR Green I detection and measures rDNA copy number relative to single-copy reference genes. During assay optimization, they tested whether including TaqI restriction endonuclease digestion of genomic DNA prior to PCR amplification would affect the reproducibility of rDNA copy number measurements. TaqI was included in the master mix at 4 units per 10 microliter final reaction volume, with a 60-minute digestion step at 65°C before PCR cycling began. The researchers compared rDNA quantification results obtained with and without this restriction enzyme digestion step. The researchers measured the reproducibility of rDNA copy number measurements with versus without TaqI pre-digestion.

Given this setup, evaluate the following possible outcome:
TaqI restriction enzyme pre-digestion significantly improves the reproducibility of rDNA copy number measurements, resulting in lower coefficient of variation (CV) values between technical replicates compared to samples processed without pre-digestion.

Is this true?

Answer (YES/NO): YES